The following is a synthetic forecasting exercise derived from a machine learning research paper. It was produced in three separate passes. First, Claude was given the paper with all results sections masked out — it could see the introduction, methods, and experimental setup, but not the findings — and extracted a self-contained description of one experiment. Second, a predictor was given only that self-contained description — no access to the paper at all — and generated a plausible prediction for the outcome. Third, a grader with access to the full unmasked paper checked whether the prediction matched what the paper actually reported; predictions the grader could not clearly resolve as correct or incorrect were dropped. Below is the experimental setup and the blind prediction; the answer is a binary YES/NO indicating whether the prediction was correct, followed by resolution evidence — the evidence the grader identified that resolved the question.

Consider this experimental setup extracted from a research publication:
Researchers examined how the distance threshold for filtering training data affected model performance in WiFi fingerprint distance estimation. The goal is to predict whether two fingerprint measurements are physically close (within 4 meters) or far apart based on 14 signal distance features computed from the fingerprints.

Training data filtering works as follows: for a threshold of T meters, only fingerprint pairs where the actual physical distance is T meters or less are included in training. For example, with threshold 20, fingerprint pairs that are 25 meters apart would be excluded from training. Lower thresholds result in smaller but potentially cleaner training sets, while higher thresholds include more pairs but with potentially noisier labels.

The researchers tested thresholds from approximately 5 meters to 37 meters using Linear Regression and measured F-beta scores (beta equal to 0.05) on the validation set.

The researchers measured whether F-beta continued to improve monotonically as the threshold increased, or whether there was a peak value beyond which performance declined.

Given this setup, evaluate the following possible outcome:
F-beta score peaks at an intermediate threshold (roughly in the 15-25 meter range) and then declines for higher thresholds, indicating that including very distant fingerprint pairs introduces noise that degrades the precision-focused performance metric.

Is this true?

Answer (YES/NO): YES